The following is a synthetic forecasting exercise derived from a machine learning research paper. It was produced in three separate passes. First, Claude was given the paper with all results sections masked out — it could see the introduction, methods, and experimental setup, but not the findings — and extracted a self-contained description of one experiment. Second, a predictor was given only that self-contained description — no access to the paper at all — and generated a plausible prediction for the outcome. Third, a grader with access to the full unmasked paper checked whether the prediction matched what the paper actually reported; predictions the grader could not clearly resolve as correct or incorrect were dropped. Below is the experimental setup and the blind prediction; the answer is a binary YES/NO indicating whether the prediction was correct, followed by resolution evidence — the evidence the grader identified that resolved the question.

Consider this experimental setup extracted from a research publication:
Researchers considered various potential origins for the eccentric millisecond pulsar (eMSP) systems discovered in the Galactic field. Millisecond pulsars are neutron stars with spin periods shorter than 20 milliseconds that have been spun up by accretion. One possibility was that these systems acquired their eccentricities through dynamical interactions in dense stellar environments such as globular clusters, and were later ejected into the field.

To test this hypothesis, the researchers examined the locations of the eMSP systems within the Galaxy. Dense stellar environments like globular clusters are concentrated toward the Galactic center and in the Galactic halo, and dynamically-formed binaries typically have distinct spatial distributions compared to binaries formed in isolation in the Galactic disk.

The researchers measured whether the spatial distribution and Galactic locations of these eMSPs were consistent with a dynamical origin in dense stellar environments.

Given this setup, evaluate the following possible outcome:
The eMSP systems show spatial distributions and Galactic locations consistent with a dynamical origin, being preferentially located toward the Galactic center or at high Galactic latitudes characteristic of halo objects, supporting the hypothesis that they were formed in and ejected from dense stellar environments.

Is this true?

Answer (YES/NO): NO